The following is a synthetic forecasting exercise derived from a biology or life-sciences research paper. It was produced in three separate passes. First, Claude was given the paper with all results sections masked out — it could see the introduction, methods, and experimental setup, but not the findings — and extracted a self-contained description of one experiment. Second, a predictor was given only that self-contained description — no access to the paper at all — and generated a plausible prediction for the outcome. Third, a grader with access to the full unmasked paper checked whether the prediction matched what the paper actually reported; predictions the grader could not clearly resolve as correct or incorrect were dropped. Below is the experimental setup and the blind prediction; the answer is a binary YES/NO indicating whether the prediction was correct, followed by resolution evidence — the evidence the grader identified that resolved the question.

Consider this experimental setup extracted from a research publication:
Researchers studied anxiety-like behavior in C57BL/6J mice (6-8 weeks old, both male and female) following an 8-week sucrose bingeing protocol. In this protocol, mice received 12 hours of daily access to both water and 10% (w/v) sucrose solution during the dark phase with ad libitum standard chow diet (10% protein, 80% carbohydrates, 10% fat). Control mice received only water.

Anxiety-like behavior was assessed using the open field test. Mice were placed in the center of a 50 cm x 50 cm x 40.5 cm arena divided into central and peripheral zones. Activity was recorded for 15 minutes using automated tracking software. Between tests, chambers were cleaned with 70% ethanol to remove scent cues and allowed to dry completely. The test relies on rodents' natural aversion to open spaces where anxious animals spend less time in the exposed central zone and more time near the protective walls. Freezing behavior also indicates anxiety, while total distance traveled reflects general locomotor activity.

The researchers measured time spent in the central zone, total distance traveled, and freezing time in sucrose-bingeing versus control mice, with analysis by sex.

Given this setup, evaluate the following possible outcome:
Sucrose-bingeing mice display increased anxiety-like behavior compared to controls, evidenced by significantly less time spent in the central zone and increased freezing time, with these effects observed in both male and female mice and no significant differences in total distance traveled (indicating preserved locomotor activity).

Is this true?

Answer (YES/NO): NO